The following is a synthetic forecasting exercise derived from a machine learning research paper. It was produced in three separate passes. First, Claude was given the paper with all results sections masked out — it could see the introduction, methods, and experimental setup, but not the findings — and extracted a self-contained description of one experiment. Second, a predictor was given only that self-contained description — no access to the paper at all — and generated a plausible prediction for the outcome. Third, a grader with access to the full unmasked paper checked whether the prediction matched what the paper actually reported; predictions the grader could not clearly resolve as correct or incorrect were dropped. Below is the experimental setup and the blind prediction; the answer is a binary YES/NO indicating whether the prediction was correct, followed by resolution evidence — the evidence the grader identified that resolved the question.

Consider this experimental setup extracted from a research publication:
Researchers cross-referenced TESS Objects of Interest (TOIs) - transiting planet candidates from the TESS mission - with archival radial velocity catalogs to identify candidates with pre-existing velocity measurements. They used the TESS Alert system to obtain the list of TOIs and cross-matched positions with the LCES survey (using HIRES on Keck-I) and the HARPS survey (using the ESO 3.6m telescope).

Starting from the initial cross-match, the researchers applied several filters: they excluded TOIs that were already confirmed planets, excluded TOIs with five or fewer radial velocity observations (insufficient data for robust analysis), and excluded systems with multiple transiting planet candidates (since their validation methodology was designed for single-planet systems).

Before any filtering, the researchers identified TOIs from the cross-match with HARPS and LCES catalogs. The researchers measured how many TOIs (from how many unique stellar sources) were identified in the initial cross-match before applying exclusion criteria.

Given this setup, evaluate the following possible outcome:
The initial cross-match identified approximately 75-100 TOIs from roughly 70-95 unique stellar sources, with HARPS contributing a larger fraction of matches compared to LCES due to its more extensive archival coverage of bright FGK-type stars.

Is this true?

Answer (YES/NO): NO